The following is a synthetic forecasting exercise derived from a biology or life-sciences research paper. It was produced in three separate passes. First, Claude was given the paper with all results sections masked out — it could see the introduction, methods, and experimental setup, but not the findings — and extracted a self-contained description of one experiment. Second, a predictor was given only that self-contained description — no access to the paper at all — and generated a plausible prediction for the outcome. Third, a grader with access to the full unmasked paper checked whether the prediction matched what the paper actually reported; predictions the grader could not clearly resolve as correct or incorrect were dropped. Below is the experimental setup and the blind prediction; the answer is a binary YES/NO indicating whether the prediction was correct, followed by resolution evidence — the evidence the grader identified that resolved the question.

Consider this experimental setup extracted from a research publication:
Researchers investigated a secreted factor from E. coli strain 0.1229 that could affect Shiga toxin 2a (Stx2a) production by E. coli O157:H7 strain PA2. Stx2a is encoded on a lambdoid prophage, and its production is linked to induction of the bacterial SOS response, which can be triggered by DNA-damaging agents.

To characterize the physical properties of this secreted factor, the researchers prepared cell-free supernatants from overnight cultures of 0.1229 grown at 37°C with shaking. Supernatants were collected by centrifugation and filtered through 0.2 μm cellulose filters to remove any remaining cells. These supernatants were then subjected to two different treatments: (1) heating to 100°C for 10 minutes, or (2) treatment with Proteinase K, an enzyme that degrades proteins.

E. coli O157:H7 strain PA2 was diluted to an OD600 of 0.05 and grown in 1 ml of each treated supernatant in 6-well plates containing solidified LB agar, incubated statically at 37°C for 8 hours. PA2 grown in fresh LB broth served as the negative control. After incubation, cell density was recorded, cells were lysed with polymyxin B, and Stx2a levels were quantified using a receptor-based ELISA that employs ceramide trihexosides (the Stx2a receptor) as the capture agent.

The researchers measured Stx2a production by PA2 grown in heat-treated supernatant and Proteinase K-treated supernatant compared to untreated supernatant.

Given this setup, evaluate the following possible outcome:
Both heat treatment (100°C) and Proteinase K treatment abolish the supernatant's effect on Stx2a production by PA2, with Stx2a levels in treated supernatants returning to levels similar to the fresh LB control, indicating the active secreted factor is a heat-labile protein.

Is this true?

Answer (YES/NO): NO